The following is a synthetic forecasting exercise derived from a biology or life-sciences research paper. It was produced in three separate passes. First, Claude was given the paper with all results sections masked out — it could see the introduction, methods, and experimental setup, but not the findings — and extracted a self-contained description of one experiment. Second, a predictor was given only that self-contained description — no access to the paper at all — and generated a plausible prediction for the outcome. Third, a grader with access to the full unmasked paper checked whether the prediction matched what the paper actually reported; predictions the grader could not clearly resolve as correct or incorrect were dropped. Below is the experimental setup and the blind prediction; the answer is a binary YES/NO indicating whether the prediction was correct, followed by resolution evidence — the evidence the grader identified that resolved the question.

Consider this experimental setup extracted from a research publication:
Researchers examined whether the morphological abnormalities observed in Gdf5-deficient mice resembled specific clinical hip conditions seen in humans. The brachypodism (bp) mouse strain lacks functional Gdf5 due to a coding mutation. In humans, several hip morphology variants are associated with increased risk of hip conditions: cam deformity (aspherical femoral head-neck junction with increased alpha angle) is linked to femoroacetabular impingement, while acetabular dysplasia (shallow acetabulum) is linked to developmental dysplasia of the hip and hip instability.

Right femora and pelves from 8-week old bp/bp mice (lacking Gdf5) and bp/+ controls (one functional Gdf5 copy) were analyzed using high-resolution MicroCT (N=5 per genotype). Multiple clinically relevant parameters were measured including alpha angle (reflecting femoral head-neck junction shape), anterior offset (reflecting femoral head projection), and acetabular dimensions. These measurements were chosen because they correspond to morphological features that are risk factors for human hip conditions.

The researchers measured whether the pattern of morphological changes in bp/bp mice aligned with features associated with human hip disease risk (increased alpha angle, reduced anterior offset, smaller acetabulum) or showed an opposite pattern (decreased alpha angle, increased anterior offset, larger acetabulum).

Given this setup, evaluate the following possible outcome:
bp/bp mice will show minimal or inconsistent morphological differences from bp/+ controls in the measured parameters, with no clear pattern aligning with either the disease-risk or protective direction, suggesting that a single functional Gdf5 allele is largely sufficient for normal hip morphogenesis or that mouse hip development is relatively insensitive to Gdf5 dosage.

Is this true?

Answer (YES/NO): NO